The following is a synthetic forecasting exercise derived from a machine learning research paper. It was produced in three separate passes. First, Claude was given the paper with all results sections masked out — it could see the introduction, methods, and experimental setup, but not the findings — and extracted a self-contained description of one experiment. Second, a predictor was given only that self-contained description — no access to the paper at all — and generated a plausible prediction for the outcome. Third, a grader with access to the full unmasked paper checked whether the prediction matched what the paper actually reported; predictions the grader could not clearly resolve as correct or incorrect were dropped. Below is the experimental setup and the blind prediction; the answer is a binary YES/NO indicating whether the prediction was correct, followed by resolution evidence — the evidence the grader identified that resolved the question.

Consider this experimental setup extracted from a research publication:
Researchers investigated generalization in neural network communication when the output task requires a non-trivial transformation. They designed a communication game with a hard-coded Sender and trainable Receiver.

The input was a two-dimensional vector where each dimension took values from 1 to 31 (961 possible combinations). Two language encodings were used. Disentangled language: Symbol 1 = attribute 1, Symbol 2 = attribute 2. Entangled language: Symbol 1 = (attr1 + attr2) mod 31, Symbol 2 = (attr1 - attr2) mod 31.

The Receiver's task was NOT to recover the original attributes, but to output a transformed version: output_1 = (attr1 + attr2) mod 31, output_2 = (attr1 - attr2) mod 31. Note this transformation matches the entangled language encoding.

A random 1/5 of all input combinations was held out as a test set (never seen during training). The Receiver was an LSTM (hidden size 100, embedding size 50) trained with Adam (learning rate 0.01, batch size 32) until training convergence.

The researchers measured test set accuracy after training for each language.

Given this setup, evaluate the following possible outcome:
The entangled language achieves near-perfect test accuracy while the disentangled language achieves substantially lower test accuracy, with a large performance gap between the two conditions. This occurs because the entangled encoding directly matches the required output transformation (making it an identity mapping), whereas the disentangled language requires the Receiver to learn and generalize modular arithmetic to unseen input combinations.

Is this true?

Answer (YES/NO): YES